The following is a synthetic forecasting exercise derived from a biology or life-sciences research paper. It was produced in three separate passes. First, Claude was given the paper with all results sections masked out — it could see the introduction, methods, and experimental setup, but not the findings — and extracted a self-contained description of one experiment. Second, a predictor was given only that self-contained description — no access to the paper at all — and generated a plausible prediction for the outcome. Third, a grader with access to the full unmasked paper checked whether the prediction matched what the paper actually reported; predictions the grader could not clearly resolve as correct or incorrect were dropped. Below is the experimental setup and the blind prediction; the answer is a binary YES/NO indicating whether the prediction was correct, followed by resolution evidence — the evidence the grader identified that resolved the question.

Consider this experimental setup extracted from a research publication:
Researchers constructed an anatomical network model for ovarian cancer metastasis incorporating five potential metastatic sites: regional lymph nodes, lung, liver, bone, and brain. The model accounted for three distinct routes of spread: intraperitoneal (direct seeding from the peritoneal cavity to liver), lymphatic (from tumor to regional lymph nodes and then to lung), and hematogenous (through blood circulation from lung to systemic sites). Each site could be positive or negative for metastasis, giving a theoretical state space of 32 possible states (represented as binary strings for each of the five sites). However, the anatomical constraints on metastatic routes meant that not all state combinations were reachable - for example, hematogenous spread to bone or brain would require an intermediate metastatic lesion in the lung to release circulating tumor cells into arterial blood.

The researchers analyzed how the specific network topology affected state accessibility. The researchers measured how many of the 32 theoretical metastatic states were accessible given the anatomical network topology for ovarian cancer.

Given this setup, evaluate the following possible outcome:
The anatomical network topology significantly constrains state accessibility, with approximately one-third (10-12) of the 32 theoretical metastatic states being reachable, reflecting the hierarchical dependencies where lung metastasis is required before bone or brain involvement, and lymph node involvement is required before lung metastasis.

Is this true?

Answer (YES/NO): NO